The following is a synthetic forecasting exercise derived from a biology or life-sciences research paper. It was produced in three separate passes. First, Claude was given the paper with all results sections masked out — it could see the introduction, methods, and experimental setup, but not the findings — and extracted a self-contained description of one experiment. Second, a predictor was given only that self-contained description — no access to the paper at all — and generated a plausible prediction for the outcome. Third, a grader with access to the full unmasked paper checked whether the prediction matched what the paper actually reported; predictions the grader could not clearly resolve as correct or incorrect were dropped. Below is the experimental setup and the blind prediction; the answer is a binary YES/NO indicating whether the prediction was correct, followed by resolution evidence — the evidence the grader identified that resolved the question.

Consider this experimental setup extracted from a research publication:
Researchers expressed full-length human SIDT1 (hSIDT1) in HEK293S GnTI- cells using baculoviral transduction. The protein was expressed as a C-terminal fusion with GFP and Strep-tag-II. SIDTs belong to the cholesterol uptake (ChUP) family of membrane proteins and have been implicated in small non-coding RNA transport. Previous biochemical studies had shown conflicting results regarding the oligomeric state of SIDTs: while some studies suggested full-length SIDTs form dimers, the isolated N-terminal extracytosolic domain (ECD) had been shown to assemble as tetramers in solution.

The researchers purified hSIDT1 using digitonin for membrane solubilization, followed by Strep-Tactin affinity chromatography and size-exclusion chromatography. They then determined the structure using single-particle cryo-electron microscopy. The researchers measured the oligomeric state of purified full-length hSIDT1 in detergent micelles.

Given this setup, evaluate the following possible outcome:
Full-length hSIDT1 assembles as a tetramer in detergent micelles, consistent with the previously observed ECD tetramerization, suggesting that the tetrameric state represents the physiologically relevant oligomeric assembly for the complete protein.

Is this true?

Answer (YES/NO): NO